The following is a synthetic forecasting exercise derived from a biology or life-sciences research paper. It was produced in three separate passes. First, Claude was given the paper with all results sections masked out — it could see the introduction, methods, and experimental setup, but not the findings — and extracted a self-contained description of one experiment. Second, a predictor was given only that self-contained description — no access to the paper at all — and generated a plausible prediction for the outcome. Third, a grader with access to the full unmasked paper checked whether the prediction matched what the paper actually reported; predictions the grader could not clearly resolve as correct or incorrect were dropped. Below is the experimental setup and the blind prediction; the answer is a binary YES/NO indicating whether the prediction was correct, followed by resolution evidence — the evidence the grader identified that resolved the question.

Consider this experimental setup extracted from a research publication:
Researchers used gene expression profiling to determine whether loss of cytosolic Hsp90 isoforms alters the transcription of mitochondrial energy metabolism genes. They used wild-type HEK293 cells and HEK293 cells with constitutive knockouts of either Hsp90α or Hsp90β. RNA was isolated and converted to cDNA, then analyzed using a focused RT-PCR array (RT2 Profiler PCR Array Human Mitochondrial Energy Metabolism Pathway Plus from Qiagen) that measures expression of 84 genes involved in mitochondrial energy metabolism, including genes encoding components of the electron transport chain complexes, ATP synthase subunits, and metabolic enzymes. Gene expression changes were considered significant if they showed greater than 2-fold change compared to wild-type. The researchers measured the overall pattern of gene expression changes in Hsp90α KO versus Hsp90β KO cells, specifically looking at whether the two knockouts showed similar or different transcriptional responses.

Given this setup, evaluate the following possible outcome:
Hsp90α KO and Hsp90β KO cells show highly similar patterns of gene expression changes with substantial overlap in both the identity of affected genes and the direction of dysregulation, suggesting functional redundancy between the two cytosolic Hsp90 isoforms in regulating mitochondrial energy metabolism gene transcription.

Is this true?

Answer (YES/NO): NO